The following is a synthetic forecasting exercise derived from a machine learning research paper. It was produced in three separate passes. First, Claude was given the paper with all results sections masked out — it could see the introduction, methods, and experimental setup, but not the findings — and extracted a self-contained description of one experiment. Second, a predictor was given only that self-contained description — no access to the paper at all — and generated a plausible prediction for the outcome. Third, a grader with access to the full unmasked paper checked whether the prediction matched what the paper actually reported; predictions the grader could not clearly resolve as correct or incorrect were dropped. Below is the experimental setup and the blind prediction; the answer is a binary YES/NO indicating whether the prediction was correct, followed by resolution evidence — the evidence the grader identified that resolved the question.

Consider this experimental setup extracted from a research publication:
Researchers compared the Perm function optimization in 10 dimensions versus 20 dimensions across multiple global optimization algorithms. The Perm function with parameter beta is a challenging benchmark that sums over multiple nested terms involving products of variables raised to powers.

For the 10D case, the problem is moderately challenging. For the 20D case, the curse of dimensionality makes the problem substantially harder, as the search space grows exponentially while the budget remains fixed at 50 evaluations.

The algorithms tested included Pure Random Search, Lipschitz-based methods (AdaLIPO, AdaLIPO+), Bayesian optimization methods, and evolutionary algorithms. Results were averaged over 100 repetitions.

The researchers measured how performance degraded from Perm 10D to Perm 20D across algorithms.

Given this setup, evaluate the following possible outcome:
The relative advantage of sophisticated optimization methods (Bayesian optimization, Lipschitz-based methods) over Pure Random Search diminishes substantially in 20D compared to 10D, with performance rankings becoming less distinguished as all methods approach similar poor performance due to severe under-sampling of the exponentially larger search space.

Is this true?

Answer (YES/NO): NO